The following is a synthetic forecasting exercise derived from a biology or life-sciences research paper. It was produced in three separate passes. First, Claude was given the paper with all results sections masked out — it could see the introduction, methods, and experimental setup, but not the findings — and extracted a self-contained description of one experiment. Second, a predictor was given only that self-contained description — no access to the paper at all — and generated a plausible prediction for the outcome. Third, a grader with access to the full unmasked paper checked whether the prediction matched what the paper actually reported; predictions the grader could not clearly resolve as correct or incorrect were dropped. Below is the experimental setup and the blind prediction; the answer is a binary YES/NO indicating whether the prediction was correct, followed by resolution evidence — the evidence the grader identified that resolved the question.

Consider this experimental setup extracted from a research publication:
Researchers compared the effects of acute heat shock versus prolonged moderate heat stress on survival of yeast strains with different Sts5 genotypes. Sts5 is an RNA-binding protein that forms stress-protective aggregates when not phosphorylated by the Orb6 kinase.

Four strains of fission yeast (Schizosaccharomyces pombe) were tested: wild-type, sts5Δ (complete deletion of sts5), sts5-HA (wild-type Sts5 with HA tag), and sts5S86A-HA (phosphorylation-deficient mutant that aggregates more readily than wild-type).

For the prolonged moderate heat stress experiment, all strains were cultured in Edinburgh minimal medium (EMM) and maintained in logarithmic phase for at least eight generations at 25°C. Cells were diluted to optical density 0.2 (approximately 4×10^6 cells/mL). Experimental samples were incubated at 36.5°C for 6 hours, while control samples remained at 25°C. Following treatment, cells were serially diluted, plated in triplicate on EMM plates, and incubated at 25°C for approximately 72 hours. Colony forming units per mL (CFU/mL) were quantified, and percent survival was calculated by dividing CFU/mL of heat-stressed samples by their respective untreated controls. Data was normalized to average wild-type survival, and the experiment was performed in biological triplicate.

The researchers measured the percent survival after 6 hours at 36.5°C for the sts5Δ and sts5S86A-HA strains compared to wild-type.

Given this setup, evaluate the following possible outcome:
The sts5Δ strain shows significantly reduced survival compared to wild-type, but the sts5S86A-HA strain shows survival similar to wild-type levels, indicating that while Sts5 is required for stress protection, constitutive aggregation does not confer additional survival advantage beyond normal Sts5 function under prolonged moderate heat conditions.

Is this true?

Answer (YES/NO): NO